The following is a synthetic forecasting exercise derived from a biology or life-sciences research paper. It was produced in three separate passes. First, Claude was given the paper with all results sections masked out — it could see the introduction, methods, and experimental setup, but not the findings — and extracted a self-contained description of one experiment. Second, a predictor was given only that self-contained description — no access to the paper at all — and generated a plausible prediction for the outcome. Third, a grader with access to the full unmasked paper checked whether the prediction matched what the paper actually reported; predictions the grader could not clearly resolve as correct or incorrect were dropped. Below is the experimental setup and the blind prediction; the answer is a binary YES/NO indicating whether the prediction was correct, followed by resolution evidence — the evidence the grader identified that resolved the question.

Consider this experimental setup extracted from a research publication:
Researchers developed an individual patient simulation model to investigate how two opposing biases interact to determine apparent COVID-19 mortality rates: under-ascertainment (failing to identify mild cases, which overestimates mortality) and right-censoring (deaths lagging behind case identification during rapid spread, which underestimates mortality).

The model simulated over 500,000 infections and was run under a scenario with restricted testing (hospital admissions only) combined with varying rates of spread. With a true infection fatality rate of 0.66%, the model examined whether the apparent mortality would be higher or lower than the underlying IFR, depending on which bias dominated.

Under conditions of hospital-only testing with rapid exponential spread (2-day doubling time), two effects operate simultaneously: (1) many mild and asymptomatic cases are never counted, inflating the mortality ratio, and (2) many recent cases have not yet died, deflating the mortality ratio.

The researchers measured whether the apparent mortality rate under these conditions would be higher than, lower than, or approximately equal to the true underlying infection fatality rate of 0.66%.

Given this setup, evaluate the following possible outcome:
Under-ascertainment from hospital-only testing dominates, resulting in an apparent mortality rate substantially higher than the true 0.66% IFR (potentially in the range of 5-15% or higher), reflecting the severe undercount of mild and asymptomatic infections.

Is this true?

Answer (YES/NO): YES